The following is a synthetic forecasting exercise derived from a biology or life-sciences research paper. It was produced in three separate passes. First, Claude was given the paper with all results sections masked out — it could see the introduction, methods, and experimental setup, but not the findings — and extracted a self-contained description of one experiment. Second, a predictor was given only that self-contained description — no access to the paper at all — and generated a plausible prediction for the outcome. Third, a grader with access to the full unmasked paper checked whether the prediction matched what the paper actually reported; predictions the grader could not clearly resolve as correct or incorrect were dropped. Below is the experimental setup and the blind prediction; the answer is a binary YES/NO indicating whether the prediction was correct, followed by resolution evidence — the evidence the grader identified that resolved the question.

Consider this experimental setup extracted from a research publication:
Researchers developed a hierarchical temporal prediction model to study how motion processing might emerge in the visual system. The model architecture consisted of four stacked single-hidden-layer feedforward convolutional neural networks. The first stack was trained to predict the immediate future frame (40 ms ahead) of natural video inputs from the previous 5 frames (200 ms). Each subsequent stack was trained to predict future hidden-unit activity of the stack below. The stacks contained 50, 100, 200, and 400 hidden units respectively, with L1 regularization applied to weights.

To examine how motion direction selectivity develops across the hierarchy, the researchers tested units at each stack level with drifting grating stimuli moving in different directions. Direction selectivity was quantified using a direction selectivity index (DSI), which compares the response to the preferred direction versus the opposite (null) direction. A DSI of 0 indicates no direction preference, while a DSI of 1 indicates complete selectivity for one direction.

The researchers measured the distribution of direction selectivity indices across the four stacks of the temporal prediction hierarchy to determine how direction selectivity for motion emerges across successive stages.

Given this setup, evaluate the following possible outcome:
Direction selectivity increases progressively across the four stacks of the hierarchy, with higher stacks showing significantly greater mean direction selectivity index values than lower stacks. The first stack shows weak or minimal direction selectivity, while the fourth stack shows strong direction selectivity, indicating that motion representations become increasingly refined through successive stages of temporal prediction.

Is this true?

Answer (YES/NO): NO